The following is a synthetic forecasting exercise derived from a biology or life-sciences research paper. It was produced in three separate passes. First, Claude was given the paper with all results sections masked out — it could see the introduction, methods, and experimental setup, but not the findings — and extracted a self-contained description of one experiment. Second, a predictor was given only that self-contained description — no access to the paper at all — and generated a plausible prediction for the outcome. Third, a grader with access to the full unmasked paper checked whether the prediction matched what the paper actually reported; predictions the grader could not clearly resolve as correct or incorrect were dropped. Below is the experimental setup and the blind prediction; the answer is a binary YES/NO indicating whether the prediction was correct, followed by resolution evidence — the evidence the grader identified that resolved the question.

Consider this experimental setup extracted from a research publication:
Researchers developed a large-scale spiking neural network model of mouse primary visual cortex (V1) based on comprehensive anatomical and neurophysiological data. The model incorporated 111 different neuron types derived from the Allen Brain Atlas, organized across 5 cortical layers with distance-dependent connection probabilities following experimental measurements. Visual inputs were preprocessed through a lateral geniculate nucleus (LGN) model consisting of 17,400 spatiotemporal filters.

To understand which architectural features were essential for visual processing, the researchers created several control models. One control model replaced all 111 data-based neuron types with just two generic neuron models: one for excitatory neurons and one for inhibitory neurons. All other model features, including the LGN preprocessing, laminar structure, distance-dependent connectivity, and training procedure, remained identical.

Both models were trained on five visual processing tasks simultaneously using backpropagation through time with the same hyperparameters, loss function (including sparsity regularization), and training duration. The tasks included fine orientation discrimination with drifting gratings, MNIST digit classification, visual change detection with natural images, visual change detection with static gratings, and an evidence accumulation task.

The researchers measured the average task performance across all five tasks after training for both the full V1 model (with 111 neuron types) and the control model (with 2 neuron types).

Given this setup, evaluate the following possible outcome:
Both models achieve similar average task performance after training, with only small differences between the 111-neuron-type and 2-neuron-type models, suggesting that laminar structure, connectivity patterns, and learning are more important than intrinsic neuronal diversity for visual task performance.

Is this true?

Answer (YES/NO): NO